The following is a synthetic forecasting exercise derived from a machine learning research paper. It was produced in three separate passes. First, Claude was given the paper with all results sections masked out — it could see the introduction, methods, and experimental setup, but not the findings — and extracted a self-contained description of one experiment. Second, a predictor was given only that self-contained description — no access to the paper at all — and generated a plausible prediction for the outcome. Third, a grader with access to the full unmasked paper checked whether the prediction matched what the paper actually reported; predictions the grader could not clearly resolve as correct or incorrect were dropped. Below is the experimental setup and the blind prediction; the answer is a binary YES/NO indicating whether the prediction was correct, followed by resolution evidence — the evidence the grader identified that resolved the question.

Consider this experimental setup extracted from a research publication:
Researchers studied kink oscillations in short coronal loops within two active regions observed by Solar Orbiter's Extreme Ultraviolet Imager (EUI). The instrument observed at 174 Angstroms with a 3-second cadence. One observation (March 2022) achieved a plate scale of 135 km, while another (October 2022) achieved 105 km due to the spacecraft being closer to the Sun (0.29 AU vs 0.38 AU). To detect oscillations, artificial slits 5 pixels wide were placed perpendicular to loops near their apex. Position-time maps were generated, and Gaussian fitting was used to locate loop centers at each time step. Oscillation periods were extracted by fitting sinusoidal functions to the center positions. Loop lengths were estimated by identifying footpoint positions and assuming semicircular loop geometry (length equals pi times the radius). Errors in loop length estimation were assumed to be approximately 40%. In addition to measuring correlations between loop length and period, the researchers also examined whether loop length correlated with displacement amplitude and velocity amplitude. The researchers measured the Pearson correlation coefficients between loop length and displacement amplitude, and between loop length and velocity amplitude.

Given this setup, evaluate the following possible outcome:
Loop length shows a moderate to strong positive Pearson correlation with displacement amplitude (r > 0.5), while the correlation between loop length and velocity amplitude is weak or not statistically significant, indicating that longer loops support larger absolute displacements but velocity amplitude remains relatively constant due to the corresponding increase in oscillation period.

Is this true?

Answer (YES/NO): NO